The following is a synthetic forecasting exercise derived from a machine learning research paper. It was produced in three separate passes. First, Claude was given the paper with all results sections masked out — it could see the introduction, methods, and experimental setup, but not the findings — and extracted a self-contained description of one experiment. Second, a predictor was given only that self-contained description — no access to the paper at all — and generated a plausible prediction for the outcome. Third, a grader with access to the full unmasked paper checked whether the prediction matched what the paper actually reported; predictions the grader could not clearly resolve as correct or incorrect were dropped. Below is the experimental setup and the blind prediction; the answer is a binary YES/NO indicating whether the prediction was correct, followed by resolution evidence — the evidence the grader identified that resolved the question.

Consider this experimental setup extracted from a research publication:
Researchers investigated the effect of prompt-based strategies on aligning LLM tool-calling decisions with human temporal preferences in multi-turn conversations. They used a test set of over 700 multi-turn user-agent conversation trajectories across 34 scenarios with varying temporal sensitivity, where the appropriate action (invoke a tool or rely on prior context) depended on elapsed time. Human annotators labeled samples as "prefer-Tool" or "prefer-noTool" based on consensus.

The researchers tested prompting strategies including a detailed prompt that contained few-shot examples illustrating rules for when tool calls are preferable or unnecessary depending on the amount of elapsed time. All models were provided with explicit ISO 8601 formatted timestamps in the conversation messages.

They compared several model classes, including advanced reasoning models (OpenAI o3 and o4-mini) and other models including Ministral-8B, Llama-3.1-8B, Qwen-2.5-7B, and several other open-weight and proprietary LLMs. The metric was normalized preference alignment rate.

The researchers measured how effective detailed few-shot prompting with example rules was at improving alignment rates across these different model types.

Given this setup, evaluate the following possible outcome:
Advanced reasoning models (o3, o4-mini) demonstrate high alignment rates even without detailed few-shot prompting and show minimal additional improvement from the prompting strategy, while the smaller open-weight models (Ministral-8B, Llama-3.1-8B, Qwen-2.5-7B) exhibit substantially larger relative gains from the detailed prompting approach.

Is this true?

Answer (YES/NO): NO